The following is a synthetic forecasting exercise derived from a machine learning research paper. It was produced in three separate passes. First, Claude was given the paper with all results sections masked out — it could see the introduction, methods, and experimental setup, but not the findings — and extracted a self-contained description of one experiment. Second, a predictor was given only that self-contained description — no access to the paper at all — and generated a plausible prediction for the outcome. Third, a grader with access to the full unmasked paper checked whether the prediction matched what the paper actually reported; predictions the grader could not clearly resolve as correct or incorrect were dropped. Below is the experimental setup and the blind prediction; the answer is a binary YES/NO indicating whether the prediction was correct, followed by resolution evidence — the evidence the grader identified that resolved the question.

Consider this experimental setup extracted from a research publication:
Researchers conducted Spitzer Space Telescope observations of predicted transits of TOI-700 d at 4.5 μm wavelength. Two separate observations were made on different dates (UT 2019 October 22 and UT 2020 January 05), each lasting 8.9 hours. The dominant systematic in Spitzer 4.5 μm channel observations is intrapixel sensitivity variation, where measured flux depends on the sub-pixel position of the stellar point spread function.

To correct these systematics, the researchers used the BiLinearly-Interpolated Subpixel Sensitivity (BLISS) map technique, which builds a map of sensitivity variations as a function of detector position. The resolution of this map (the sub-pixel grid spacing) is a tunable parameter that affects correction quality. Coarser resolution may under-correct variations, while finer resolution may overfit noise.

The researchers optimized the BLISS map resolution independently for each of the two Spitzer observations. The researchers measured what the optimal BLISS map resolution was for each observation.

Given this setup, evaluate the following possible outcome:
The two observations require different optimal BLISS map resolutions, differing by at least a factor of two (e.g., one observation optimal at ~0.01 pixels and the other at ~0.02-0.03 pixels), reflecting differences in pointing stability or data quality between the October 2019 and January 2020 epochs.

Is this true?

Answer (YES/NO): NO